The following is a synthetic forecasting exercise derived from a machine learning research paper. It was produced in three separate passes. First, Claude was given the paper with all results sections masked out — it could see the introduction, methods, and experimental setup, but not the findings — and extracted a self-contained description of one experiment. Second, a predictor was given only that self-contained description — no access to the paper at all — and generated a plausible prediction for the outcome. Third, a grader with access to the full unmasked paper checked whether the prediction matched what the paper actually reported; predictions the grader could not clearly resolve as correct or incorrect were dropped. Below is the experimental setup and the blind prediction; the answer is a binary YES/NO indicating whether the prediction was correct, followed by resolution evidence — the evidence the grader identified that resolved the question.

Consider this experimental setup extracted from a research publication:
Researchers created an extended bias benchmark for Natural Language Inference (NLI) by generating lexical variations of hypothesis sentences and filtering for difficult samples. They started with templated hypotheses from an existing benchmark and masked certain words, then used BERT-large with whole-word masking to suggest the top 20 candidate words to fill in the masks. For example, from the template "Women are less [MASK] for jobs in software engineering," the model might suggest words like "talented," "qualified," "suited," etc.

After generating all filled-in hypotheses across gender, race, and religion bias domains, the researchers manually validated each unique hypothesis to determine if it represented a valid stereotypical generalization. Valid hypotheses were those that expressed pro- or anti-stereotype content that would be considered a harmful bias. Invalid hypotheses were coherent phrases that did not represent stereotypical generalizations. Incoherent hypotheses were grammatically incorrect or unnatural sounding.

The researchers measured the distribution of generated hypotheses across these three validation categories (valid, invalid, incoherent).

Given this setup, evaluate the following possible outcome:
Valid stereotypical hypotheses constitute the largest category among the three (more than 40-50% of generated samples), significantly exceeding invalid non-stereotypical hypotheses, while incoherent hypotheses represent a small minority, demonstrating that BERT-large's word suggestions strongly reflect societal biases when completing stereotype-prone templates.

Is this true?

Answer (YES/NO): YES